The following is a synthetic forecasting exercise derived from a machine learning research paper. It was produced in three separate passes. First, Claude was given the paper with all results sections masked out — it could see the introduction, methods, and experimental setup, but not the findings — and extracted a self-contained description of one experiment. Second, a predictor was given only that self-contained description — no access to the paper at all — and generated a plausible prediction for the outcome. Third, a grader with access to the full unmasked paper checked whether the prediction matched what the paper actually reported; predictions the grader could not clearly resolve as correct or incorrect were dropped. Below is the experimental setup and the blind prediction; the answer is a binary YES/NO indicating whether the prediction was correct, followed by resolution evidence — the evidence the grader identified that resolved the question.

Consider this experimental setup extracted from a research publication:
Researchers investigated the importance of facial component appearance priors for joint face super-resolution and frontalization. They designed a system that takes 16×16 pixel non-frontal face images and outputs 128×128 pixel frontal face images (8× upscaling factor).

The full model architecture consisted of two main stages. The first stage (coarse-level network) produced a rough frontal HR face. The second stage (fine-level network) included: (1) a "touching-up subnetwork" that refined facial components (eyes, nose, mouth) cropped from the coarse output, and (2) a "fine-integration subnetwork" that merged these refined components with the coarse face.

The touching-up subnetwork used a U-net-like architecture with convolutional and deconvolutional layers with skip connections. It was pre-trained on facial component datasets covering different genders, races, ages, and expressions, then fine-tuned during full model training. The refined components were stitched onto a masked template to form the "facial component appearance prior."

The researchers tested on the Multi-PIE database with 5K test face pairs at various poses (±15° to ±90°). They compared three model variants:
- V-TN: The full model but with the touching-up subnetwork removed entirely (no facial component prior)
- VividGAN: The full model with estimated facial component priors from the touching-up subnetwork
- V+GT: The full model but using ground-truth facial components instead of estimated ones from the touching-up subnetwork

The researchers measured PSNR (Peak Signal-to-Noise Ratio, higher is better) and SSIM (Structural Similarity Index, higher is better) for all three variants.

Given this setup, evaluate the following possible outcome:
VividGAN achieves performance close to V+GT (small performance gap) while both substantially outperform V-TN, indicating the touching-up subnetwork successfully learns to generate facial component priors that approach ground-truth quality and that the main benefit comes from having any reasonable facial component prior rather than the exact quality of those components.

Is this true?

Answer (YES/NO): NO